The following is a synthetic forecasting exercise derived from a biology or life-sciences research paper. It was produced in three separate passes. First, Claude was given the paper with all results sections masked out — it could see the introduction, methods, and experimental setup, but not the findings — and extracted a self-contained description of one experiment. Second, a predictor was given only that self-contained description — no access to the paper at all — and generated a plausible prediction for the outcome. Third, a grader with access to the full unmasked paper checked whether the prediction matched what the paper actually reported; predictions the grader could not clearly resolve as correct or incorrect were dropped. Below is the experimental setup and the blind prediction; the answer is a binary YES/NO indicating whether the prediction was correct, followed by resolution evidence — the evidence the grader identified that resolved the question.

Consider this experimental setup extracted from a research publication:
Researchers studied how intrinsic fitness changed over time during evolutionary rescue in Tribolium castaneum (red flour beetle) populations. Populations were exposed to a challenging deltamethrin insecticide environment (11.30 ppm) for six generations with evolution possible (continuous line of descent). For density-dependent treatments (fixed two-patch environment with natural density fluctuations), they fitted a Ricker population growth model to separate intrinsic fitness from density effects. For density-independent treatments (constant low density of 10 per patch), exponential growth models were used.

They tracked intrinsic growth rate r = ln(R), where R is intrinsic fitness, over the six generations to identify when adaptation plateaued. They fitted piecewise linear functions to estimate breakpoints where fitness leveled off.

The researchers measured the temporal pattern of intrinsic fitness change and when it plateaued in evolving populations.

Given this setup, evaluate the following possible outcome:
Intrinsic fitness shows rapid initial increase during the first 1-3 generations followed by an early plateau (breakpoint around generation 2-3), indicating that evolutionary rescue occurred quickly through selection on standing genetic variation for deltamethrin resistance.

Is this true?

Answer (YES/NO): YES